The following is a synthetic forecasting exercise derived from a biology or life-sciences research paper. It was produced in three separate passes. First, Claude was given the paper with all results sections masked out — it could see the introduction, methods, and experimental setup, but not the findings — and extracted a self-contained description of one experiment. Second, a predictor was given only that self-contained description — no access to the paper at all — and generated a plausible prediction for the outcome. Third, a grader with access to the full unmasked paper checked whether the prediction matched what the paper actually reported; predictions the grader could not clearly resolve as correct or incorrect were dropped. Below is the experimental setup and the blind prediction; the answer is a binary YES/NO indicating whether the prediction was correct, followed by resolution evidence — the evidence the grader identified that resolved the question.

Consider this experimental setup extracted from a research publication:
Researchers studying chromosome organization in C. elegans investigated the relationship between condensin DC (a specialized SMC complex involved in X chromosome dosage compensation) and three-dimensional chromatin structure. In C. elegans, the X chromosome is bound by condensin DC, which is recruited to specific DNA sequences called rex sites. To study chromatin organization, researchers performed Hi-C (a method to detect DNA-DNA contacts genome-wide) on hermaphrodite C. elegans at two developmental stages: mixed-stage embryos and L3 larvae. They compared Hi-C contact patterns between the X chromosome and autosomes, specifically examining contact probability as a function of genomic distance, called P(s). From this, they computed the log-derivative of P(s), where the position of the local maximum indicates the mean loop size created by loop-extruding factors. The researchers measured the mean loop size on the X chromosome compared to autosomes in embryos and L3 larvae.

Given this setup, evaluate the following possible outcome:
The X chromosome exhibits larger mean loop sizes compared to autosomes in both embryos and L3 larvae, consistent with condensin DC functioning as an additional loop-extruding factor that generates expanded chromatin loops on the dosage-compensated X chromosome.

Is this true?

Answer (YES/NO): NO